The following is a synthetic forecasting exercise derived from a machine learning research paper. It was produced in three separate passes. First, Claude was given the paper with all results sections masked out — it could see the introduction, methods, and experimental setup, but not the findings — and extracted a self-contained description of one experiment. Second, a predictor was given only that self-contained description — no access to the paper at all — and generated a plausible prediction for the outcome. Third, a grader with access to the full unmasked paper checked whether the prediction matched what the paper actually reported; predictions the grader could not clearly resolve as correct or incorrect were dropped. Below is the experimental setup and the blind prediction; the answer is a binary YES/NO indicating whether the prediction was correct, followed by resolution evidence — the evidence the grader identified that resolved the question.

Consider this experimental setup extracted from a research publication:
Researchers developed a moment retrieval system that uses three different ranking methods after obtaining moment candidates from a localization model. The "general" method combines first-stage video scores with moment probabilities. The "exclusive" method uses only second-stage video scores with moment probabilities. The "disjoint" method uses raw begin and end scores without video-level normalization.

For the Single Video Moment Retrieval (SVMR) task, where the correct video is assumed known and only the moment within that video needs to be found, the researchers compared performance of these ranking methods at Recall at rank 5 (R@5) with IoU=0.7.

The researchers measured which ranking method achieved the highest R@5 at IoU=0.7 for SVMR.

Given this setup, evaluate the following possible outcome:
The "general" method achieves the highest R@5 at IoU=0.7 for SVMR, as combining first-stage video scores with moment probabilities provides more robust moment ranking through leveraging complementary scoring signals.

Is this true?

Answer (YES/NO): NO